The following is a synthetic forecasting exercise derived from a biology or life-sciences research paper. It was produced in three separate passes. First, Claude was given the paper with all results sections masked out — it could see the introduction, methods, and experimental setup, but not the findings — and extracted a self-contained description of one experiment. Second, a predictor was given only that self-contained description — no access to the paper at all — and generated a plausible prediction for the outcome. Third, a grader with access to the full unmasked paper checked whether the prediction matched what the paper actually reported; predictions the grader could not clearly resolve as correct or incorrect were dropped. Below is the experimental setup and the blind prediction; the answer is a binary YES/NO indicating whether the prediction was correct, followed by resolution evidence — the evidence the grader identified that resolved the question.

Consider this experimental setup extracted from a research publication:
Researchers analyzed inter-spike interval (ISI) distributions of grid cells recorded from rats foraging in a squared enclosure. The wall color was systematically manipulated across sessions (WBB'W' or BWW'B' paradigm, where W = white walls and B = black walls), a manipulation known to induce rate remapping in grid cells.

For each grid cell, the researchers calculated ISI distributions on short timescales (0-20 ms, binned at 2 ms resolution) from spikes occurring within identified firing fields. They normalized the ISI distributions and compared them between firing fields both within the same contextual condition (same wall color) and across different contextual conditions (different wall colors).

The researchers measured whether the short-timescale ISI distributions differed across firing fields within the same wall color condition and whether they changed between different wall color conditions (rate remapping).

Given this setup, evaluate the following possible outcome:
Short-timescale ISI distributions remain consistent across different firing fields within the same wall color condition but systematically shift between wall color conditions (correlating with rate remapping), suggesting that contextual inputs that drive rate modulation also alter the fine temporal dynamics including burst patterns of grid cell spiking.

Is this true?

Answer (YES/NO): NO